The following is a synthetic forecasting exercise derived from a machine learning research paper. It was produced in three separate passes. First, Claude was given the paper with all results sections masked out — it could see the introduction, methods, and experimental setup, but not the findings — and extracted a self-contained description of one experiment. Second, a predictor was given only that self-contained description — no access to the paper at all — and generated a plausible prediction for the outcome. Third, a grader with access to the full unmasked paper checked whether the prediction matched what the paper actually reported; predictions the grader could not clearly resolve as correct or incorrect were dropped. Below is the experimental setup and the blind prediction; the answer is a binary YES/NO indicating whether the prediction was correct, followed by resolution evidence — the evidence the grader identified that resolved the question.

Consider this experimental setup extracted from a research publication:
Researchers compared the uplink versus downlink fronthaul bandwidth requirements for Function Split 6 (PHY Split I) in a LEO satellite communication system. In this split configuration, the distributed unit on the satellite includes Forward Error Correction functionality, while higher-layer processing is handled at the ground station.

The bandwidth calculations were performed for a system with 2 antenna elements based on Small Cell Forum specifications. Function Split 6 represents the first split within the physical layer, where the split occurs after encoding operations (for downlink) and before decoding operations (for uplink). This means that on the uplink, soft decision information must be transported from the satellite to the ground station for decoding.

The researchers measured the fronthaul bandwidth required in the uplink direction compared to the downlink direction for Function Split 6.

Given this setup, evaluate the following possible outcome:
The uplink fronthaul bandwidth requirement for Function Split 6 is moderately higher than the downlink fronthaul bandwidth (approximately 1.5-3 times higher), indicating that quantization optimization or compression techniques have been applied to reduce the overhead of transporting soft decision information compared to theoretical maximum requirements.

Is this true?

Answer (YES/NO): YES